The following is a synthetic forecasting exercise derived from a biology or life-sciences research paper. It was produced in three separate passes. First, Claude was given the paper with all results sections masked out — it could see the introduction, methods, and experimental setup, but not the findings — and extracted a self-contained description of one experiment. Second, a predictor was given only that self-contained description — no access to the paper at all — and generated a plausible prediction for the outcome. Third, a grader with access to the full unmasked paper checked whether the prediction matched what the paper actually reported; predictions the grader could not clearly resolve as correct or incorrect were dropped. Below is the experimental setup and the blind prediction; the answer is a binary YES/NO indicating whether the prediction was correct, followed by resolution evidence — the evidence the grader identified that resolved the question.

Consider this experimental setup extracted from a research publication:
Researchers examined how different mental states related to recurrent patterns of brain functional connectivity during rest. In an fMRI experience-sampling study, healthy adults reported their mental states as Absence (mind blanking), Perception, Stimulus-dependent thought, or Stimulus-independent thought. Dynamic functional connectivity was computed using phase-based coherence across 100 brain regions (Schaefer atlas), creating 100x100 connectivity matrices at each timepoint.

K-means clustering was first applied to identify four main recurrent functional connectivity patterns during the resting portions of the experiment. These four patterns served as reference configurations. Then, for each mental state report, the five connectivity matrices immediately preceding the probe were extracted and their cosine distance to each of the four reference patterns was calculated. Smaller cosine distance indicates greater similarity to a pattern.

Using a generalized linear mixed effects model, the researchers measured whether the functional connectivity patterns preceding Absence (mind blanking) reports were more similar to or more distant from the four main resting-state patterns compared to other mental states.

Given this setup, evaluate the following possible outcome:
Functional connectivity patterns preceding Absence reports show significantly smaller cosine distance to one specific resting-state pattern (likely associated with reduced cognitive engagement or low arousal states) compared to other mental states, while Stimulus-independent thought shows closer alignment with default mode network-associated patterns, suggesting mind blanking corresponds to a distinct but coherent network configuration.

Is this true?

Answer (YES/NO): NO